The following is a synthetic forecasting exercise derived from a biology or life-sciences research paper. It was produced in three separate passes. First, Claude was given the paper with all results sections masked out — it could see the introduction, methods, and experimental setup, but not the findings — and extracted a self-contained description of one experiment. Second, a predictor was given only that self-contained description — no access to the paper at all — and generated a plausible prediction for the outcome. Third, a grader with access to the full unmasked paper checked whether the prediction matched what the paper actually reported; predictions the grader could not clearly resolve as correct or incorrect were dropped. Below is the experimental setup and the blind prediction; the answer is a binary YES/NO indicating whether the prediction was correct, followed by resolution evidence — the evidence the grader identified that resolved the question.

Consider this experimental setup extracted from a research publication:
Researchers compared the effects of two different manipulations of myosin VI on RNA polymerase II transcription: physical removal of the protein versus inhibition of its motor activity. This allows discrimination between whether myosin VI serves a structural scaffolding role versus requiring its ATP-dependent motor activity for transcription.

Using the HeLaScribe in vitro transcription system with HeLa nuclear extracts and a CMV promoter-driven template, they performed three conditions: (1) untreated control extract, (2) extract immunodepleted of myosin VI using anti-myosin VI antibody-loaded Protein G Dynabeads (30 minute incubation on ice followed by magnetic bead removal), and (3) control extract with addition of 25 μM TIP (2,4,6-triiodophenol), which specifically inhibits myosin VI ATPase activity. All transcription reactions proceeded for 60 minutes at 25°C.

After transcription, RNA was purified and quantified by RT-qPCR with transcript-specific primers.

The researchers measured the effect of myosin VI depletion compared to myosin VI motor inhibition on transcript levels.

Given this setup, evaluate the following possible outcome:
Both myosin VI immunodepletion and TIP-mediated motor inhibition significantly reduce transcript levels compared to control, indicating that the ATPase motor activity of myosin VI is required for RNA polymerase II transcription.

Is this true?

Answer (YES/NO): YES